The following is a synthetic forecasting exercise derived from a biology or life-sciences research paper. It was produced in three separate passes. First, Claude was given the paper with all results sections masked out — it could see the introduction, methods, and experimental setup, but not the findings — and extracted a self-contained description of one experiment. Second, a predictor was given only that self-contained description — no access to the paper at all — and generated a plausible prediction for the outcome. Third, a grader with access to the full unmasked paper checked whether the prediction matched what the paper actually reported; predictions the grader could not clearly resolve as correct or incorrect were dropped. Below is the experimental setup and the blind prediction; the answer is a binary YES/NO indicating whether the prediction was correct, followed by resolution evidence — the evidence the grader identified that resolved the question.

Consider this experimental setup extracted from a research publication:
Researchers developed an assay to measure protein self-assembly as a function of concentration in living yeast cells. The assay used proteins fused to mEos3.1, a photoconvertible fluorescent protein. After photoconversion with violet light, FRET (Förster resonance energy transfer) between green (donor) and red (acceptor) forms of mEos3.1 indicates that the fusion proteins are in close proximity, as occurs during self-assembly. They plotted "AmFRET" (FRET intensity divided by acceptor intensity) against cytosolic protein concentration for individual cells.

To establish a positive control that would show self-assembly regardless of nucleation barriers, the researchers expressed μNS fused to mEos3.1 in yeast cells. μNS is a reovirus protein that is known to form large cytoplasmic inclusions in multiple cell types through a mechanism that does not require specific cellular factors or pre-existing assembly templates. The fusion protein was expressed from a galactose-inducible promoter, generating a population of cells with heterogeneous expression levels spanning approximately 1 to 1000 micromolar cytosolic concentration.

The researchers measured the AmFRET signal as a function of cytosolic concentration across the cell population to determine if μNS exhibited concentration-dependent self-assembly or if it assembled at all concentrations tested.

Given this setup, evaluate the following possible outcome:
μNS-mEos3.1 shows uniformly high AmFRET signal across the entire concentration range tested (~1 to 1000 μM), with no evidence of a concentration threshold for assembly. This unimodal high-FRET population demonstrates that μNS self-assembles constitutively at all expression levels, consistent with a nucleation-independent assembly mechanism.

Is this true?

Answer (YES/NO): YES